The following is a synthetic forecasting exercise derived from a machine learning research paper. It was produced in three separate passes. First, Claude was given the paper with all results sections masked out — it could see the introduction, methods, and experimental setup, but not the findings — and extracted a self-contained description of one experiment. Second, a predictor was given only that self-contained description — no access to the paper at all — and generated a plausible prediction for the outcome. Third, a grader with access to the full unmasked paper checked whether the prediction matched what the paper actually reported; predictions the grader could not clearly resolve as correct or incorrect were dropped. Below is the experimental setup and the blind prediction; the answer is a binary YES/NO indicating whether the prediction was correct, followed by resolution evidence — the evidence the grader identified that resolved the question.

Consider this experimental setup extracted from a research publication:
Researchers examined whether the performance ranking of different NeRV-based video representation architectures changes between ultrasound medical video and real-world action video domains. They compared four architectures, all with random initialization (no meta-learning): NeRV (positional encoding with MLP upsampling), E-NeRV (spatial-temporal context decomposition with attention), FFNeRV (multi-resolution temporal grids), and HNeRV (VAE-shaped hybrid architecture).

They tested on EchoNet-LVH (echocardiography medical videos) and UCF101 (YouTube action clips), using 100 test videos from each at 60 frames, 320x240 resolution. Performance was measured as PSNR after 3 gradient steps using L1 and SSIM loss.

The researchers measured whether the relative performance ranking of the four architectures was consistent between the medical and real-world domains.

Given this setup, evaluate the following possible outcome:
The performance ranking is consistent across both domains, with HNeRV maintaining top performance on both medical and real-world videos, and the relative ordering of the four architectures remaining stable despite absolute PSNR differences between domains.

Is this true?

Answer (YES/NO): NO